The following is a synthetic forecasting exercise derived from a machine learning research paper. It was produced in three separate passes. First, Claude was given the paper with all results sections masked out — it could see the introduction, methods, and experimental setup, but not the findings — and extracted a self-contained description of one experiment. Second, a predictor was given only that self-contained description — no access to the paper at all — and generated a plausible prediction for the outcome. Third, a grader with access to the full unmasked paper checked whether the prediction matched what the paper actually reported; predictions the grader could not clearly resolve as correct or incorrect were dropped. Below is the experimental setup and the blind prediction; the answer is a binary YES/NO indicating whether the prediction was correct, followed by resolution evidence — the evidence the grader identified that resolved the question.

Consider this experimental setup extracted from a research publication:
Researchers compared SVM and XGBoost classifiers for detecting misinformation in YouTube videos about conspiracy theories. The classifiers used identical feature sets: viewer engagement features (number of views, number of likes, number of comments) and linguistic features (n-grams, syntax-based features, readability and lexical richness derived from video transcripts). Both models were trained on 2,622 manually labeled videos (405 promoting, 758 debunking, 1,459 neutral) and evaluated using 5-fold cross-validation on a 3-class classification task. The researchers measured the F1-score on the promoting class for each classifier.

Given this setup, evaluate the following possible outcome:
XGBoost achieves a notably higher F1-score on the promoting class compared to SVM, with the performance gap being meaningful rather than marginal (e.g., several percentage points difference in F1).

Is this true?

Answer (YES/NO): NO